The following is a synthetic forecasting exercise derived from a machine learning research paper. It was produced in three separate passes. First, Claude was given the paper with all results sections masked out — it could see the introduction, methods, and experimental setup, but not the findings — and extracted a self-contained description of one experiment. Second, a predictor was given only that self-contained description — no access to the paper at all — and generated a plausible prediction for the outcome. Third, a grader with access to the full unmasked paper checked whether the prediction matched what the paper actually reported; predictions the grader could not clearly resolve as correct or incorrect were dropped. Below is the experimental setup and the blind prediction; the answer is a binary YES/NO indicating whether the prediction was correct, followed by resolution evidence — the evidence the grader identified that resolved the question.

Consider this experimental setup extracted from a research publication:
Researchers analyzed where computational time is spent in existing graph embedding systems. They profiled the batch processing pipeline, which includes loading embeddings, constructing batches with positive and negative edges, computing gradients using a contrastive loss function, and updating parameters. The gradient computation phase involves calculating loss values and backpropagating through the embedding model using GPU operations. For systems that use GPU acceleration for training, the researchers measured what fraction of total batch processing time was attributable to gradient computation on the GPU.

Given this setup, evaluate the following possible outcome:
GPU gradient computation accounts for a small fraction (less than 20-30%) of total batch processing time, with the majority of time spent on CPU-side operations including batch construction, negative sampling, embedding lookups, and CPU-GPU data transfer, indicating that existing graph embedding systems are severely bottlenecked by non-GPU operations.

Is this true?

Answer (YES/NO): NO